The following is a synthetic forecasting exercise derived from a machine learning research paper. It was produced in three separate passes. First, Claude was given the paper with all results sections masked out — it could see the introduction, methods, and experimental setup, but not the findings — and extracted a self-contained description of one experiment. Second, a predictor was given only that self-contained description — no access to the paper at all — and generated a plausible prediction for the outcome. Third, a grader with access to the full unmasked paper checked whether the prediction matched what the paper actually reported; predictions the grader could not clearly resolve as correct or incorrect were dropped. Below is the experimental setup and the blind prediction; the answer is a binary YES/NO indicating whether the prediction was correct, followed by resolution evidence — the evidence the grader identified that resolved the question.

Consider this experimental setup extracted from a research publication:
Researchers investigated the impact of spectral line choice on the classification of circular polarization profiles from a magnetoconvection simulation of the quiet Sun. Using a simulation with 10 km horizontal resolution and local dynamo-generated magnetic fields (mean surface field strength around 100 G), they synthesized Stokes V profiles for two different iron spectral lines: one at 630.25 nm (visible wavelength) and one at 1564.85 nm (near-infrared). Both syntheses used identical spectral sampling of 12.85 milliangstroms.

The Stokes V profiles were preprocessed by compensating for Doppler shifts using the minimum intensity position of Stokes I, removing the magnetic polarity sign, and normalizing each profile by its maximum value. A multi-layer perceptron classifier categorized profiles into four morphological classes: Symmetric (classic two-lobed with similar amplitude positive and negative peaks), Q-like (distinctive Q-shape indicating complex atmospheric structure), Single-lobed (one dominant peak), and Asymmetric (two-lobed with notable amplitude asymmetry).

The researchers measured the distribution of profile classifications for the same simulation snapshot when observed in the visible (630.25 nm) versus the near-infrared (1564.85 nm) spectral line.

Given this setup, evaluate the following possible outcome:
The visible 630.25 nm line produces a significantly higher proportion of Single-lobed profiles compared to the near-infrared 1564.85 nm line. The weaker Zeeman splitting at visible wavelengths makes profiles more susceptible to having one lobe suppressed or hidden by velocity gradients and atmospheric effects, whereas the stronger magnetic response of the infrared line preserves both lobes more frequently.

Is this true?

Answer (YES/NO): YES